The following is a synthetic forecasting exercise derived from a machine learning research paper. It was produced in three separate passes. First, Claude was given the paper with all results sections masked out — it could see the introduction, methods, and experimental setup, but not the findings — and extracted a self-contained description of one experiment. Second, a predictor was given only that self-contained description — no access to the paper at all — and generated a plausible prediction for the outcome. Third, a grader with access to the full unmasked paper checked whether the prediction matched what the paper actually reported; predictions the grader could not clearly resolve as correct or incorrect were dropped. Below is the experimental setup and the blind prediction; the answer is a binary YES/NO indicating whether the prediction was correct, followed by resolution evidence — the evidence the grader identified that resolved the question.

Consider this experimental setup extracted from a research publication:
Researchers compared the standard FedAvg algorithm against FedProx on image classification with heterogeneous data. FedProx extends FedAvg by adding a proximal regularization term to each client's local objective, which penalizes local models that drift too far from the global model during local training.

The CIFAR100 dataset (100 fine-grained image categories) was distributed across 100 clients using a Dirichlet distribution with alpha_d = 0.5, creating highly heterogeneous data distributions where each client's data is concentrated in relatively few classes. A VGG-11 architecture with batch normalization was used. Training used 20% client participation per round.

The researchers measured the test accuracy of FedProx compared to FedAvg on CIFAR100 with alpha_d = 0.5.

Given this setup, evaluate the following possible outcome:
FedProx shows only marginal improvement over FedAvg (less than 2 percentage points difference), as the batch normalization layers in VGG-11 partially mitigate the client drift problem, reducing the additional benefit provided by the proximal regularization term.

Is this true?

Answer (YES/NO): YES